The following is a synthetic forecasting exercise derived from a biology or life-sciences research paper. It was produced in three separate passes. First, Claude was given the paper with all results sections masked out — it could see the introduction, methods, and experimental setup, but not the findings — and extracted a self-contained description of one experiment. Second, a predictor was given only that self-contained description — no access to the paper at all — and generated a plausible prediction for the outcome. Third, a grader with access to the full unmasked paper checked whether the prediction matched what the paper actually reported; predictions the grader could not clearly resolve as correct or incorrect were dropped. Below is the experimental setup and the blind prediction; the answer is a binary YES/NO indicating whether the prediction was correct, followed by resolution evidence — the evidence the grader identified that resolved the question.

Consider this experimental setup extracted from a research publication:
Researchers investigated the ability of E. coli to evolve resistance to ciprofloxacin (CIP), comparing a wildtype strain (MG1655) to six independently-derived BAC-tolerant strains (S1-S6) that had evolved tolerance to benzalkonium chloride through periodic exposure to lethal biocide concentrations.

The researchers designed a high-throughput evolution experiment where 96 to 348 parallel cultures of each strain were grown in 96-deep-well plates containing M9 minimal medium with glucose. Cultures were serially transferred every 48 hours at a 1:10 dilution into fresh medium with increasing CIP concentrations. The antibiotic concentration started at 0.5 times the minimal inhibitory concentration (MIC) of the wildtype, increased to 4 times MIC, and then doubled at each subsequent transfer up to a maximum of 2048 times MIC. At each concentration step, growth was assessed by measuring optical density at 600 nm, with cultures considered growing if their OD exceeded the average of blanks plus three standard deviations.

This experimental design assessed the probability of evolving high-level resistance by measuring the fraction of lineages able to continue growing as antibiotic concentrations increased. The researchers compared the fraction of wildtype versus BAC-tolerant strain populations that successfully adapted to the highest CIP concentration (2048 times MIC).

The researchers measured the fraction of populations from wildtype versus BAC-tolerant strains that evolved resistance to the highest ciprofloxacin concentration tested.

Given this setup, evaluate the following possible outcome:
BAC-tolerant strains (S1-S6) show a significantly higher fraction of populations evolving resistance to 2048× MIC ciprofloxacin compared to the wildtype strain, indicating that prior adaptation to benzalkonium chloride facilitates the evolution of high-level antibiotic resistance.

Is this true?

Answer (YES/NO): NO